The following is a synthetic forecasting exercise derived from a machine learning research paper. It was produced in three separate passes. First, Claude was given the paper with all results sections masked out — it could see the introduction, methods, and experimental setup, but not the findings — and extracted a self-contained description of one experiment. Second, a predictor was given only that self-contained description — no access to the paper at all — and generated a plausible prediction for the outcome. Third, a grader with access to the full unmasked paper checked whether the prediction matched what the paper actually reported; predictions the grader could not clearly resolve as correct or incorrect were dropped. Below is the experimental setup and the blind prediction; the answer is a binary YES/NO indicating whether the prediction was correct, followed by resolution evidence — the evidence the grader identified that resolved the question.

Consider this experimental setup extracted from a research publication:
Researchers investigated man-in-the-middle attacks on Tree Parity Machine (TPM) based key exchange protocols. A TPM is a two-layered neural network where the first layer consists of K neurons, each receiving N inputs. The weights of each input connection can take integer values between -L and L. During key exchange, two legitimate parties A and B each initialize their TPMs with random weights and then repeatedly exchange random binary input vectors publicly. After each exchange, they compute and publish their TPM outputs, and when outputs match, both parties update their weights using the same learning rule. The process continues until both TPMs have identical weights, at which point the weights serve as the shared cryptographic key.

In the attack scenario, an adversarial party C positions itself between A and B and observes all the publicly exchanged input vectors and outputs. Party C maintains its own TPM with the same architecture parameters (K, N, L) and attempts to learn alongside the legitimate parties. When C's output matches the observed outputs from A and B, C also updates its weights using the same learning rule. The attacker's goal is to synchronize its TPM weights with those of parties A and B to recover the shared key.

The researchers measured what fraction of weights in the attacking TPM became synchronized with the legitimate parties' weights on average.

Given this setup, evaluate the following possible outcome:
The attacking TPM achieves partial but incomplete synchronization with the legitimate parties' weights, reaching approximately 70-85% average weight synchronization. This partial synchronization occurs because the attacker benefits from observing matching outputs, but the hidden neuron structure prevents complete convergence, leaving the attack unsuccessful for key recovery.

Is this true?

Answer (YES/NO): NO